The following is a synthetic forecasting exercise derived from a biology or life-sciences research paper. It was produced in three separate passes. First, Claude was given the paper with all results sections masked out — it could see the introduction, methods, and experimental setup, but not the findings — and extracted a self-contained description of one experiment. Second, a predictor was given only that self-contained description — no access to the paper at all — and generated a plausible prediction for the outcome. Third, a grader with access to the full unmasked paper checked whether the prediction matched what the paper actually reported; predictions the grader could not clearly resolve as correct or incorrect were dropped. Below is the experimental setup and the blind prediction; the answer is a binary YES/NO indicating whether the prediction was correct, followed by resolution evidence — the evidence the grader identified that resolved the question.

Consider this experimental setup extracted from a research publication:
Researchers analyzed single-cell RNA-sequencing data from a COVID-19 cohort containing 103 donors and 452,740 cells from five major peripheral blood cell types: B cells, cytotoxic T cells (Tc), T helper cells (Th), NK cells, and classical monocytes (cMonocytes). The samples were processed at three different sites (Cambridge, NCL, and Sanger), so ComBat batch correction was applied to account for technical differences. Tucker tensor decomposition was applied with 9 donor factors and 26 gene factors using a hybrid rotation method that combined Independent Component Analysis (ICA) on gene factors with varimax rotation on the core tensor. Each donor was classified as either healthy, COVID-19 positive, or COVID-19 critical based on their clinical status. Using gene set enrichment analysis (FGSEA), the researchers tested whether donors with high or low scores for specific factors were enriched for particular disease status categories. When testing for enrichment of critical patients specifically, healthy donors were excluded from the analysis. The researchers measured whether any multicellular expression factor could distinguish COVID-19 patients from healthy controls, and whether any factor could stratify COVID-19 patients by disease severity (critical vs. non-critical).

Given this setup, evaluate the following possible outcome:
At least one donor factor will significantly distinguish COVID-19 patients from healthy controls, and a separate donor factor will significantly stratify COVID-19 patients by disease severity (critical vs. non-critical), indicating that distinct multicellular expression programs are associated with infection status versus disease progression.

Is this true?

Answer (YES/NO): NO